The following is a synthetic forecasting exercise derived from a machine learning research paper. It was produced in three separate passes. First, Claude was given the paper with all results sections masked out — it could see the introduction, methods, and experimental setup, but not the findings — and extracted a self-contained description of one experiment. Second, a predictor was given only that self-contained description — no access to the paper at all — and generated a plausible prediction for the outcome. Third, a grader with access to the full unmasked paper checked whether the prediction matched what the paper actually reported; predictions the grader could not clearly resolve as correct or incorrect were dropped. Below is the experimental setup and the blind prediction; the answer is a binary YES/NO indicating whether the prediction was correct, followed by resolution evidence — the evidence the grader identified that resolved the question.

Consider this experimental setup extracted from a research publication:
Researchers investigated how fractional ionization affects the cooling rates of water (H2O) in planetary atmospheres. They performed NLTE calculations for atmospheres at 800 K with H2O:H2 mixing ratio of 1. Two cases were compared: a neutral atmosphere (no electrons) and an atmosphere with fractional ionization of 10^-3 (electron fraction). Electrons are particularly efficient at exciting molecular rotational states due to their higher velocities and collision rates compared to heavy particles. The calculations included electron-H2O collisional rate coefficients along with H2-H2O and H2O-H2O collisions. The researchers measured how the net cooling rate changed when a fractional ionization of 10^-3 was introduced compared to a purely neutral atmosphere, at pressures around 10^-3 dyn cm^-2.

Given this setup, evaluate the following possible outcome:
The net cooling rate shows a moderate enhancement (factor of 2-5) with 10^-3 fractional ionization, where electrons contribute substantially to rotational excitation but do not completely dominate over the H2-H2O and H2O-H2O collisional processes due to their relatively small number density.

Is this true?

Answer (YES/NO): NO